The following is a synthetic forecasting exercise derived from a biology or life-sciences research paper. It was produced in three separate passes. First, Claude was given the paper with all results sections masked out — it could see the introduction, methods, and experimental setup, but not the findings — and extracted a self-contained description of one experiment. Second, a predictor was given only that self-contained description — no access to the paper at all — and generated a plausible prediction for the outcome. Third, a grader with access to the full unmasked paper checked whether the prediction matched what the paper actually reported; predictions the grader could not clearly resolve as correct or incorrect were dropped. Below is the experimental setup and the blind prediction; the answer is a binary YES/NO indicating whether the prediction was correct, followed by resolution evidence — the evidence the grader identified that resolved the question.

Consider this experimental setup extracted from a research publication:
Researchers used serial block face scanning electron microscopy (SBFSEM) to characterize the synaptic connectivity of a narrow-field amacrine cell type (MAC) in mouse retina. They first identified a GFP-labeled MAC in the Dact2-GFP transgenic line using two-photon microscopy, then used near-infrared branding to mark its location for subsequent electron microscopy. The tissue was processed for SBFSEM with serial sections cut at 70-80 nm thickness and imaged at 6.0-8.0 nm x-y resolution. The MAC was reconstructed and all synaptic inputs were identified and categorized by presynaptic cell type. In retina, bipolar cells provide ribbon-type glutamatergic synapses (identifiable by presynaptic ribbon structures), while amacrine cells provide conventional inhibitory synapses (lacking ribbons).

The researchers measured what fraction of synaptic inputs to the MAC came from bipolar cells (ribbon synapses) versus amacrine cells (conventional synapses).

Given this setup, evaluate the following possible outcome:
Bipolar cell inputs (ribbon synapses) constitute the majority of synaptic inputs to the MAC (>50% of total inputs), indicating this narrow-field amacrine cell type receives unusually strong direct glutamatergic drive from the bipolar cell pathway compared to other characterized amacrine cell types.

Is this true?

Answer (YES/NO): NO